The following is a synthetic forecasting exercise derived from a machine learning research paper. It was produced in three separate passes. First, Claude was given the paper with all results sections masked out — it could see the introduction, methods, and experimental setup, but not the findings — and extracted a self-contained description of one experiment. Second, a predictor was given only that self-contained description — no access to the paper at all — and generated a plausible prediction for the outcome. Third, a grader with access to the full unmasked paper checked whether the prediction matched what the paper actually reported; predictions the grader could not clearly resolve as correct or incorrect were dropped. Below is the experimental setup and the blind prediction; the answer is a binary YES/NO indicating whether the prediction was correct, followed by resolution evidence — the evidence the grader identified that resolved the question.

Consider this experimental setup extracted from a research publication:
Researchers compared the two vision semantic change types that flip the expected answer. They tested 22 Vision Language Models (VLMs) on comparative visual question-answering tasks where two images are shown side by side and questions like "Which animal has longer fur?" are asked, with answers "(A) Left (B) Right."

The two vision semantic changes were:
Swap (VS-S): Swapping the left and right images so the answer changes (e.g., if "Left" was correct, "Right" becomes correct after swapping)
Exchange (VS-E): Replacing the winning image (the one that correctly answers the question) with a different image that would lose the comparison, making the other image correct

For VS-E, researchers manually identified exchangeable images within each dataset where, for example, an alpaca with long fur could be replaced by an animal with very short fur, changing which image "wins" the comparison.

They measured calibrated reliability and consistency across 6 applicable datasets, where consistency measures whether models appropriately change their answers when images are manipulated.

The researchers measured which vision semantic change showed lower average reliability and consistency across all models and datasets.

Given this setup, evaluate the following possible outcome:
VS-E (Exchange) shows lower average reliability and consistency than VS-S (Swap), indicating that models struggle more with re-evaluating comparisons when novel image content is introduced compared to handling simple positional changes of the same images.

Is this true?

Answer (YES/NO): YES